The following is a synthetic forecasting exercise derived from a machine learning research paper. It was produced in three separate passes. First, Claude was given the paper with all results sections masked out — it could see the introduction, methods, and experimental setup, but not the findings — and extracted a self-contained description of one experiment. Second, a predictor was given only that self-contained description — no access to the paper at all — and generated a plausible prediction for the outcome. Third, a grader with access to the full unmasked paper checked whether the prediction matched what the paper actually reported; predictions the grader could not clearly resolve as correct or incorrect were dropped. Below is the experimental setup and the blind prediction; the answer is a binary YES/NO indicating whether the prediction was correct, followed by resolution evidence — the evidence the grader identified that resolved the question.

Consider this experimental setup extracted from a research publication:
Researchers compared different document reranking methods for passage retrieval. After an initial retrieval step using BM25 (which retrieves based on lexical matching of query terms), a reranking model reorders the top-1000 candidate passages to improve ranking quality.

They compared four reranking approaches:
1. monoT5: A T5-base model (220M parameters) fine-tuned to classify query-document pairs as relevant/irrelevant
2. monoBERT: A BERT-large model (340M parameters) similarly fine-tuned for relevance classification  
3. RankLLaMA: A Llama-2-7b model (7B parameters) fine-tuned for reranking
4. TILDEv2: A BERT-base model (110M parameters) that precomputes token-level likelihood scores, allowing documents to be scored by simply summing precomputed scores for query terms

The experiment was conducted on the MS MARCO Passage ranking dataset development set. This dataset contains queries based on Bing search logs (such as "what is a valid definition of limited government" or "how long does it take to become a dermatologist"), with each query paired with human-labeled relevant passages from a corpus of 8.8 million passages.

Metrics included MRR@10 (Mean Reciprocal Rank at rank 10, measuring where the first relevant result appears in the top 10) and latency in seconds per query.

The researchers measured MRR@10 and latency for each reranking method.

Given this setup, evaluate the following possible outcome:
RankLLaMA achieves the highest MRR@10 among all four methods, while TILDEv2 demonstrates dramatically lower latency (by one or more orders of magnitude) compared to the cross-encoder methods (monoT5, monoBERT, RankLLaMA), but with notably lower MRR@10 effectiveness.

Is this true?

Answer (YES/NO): YES